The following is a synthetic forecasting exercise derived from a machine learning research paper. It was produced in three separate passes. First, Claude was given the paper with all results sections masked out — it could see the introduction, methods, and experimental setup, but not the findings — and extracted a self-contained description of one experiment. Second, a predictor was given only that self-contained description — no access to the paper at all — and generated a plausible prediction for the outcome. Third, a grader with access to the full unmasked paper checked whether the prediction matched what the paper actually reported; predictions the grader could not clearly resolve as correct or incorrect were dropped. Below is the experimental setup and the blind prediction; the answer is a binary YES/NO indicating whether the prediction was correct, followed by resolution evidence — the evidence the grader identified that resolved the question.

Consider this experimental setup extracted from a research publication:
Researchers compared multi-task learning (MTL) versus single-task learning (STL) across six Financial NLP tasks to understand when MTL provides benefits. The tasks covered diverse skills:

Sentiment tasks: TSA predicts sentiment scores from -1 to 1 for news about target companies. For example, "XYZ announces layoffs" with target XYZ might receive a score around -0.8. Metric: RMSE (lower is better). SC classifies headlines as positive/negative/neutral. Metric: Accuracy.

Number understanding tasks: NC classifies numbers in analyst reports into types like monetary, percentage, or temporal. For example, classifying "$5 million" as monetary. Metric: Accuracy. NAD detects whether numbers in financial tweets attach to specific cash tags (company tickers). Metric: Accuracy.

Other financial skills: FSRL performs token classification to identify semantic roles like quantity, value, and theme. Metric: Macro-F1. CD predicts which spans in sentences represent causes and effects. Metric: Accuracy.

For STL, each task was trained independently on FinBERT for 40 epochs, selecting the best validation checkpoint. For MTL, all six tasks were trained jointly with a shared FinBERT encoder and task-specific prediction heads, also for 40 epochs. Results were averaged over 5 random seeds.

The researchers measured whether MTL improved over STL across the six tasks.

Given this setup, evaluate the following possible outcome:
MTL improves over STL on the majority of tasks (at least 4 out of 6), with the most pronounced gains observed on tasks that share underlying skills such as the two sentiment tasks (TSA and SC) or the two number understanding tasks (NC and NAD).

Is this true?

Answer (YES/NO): NO